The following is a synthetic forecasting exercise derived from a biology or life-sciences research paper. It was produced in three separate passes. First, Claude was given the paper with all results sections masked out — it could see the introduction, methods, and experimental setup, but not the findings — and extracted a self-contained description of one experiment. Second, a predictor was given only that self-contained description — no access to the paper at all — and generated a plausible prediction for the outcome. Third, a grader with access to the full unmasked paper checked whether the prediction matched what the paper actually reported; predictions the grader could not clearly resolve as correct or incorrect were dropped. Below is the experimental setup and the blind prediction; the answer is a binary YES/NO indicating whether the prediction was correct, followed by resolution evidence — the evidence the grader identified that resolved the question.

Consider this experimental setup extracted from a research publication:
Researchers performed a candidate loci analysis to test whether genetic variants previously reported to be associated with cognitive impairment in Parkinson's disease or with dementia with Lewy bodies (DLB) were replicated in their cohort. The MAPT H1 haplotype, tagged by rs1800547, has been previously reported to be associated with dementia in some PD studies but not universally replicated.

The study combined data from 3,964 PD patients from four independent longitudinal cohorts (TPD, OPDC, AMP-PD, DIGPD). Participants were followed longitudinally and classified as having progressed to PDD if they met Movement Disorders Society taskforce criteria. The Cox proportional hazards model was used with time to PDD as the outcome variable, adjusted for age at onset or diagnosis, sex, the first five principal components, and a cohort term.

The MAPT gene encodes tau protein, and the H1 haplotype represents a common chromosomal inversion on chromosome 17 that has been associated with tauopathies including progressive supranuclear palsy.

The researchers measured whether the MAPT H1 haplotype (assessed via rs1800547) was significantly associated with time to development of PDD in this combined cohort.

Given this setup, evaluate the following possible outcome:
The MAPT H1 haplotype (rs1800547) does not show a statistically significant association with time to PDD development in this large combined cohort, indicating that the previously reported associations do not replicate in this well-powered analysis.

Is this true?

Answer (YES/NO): YES